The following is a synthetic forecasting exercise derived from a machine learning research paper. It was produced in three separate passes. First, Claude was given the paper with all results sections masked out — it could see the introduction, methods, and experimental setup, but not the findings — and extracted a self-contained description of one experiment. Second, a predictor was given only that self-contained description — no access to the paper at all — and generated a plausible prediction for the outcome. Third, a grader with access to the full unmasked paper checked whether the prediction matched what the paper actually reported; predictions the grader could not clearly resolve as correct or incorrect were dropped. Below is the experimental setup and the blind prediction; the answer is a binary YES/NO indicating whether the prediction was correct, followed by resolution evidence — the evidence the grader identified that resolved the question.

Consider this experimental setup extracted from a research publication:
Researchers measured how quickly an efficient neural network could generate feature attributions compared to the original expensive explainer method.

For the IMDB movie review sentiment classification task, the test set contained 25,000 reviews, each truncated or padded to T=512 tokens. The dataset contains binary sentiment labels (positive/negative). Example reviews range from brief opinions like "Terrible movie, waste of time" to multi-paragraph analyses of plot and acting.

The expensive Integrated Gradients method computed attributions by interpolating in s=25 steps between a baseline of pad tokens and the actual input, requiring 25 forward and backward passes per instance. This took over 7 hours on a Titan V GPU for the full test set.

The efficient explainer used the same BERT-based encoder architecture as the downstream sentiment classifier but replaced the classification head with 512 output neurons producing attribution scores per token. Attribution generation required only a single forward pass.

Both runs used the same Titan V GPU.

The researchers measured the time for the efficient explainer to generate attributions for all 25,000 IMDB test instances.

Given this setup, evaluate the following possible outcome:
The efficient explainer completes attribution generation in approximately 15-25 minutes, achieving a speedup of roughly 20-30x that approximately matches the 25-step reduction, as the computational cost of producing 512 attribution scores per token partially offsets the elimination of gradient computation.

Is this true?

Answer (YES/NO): NO